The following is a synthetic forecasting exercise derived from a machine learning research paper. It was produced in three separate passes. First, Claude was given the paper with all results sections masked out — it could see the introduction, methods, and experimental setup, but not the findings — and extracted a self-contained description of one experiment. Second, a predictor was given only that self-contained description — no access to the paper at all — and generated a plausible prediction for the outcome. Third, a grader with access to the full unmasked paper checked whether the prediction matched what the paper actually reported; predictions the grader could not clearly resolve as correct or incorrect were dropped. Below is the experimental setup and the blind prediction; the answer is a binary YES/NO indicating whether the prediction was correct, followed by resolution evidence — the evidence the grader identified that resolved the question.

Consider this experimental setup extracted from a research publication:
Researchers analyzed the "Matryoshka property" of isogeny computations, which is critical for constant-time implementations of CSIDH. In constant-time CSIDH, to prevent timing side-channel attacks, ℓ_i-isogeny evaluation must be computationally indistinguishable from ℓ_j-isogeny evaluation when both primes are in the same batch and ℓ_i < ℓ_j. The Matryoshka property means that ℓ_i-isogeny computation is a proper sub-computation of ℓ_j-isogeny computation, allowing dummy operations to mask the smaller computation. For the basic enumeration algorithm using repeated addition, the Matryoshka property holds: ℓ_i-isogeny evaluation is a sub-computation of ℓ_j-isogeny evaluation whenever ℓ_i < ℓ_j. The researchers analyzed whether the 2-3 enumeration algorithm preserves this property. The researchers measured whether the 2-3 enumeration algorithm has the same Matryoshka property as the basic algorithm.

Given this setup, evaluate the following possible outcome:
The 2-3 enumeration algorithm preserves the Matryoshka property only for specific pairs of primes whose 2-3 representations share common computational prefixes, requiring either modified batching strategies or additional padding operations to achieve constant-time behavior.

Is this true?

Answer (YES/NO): YES